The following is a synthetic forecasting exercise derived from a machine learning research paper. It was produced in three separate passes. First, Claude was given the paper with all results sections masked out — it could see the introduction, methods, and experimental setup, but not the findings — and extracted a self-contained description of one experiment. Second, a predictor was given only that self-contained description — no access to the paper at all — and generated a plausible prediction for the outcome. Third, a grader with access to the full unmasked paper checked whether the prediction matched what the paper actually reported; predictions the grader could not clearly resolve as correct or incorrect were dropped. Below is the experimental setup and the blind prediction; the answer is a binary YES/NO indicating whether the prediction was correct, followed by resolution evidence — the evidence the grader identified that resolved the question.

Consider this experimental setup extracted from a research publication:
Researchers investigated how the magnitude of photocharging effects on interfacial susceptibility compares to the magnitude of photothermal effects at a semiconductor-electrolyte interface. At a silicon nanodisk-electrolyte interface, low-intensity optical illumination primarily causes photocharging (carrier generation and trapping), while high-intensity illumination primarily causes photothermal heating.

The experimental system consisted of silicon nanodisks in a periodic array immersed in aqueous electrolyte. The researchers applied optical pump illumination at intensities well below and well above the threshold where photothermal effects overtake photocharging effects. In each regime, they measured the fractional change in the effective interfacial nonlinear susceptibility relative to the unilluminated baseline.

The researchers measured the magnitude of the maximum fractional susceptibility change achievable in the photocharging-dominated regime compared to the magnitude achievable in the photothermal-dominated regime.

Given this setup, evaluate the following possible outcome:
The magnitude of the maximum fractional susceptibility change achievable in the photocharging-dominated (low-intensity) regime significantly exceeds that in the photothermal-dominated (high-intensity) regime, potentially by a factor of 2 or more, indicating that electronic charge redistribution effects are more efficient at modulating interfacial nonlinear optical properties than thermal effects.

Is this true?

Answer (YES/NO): NO